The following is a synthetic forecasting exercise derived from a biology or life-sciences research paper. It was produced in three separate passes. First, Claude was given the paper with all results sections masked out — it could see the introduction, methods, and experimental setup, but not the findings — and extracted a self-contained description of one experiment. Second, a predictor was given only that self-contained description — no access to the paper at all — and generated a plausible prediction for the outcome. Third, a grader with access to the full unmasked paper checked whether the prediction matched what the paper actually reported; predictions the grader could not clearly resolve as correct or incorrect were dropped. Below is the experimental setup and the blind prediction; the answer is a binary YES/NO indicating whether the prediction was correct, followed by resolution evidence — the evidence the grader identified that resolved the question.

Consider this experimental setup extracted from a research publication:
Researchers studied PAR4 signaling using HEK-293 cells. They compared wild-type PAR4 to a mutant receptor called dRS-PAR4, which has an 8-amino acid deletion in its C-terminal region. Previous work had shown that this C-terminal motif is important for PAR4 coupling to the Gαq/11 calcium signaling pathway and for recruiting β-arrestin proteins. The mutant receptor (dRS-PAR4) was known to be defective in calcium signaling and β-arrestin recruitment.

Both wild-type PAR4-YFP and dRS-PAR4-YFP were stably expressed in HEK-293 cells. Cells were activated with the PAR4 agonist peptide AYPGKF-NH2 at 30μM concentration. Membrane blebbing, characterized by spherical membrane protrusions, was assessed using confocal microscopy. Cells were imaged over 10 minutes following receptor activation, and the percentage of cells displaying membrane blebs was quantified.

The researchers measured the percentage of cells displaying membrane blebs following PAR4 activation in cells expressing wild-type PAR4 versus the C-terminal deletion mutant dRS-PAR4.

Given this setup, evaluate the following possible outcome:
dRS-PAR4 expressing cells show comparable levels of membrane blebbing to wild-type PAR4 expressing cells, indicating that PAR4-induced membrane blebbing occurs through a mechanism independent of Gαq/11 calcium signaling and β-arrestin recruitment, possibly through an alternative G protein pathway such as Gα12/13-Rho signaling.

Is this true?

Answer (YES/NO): NO